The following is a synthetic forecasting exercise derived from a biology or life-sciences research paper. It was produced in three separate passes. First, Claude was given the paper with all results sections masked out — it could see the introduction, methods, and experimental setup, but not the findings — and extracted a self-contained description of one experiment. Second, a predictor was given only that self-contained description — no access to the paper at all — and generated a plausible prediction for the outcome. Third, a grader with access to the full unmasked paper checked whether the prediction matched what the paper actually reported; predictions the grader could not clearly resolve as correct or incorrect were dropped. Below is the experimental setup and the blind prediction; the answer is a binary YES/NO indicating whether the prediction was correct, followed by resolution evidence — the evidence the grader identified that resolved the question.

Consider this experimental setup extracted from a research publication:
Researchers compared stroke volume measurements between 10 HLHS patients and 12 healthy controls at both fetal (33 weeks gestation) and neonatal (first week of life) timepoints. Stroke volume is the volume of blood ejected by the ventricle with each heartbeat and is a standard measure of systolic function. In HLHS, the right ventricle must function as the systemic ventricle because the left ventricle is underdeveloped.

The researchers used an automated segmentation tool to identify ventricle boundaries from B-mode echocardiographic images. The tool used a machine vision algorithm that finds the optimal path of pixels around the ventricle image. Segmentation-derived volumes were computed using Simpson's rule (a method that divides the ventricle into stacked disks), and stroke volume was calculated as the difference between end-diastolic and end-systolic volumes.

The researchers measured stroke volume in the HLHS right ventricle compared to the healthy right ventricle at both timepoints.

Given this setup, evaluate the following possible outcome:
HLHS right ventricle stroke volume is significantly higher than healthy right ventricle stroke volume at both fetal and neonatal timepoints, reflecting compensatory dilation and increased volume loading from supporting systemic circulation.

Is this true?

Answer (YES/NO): NO